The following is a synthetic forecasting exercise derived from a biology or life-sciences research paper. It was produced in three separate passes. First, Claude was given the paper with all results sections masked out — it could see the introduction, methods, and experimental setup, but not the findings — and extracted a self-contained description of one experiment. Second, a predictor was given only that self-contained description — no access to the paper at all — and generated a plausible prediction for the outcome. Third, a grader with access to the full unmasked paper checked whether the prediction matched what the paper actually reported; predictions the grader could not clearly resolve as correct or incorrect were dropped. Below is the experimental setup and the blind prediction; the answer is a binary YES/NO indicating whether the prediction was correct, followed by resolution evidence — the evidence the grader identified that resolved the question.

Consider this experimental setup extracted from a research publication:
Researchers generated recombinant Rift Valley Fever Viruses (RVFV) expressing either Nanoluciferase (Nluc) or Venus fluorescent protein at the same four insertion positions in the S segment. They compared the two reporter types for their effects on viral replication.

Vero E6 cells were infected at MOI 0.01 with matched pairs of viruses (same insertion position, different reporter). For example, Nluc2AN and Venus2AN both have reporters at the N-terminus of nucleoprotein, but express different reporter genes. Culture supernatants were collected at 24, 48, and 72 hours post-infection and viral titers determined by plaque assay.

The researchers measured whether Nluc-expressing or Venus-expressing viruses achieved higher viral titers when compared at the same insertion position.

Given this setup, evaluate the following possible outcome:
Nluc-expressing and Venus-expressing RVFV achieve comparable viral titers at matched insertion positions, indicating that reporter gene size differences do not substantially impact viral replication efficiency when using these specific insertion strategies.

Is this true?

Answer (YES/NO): NO